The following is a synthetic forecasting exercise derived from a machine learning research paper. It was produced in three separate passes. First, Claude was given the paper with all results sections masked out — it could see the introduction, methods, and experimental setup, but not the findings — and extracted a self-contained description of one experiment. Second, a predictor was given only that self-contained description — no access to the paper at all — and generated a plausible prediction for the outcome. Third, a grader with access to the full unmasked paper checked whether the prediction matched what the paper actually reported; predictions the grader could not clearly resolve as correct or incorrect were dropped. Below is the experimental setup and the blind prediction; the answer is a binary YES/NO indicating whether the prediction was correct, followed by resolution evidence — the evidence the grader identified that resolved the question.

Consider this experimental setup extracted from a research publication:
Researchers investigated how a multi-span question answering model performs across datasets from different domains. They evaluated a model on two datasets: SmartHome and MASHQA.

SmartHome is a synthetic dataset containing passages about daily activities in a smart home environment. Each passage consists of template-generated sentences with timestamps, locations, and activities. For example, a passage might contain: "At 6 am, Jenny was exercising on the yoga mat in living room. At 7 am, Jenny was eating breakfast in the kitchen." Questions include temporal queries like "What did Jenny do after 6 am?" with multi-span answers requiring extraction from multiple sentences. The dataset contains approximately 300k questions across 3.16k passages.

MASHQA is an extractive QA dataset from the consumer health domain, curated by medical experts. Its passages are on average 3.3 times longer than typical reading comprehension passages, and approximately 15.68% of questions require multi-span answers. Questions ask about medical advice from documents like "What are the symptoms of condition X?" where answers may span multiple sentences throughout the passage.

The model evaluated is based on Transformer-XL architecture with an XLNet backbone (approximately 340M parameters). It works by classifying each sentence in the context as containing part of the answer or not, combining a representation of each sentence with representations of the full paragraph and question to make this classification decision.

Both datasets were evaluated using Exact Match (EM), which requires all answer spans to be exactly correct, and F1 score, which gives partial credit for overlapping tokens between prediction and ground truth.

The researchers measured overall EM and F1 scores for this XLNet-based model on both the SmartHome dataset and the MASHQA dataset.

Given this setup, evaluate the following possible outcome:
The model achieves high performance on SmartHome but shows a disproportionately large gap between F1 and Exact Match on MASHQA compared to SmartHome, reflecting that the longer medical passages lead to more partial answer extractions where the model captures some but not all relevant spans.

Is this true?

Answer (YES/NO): YES